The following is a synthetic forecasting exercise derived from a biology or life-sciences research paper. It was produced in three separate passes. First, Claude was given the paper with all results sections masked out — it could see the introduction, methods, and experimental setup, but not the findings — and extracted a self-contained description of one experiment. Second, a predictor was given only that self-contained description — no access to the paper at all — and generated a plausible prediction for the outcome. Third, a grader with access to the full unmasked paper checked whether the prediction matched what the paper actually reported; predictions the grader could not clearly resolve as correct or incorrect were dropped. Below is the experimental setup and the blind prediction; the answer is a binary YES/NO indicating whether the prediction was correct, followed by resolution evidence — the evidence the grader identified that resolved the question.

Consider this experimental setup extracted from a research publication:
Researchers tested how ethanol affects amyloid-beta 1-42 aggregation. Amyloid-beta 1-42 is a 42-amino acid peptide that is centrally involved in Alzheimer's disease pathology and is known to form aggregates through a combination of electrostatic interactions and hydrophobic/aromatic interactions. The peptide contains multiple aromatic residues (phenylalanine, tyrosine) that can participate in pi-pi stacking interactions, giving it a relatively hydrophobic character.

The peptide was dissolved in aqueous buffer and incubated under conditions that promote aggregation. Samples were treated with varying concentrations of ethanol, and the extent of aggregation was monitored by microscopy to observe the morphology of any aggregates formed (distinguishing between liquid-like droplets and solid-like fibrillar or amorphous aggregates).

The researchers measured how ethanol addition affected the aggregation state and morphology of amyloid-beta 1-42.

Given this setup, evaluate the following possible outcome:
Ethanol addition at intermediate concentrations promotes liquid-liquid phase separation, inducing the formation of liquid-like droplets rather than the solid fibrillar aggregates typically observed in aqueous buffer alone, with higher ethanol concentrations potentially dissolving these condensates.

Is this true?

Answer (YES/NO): NO